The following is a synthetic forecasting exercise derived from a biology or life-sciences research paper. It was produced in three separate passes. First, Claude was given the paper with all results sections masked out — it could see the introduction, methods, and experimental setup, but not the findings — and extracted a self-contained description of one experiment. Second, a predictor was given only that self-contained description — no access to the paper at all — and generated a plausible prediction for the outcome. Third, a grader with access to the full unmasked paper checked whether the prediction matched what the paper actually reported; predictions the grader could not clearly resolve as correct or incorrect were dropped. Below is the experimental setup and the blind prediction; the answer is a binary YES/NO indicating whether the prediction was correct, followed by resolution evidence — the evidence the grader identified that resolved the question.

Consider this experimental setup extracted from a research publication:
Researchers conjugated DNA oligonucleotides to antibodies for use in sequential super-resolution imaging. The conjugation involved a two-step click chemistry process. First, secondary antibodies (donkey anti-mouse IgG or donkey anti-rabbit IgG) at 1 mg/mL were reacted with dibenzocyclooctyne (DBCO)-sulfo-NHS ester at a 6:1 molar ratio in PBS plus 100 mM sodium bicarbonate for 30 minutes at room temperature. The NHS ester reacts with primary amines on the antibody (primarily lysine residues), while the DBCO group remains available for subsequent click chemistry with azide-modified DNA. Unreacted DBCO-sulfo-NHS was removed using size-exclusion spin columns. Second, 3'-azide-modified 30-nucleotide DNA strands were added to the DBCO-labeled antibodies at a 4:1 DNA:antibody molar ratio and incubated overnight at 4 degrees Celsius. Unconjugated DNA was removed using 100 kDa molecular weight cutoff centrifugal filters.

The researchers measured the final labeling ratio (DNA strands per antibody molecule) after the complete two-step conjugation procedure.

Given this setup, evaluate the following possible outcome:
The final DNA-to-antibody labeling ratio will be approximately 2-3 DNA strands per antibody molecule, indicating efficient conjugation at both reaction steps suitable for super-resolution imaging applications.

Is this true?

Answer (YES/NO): NO